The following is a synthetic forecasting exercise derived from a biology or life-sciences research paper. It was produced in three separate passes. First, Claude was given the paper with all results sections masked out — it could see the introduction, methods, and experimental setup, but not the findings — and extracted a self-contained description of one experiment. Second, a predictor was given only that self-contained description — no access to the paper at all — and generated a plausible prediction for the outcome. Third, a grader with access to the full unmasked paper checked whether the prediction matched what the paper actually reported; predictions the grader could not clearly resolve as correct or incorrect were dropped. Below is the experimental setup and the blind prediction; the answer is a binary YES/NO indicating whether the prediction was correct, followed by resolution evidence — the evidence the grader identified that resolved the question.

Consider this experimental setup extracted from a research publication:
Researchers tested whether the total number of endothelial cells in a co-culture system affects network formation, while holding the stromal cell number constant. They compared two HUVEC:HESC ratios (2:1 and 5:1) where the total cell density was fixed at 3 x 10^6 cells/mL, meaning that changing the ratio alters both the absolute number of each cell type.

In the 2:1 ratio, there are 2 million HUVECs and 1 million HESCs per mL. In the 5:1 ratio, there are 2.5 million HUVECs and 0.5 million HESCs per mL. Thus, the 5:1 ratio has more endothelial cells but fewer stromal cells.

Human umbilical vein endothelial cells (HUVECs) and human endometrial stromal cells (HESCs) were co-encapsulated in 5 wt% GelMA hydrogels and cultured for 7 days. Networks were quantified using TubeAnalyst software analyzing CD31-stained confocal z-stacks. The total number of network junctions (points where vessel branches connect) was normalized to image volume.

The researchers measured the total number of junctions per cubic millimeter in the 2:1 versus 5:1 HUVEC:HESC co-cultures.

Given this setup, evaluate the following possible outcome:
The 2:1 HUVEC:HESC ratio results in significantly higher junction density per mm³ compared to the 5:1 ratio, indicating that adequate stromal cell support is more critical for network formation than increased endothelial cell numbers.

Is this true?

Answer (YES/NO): YES